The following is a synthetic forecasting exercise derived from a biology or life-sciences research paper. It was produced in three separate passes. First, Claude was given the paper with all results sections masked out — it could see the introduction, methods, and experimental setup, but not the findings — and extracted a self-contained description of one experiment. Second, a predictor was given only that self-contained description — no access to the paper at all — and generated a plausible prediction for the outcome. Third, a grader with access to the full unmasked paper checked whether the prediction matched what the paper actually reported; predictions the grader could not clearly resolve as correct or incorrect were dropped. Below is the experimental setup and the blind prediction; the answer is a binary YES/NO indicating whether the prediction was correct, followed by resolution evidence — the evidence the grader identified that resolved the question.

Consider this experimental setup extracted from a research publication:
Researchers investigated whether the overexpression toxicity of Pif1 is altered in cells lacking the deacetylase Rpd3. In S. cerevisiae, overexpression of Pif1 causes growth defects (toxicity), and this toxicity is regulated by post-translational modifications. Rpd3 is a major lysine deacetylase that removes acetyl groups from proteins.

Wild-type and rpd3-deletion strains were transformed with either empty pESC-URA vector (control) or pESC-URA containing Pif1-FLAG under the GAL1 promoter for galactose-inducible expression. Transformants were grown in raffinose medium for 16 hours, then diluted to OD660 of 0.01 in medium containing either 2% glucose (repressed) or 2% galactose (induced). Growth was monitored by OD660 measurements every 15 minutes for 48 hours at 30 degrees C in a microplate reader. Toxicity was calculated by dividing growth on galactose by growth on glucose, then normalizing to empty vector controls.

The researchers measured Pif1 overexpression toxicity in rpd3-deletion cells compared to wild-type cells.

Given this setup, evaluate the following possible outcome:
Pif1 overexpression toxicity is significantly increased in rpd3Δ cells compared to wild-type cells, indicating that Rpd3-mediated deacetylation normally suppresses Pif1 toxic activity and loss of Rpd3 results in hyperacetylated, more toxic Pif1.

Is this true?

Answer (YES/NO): YES